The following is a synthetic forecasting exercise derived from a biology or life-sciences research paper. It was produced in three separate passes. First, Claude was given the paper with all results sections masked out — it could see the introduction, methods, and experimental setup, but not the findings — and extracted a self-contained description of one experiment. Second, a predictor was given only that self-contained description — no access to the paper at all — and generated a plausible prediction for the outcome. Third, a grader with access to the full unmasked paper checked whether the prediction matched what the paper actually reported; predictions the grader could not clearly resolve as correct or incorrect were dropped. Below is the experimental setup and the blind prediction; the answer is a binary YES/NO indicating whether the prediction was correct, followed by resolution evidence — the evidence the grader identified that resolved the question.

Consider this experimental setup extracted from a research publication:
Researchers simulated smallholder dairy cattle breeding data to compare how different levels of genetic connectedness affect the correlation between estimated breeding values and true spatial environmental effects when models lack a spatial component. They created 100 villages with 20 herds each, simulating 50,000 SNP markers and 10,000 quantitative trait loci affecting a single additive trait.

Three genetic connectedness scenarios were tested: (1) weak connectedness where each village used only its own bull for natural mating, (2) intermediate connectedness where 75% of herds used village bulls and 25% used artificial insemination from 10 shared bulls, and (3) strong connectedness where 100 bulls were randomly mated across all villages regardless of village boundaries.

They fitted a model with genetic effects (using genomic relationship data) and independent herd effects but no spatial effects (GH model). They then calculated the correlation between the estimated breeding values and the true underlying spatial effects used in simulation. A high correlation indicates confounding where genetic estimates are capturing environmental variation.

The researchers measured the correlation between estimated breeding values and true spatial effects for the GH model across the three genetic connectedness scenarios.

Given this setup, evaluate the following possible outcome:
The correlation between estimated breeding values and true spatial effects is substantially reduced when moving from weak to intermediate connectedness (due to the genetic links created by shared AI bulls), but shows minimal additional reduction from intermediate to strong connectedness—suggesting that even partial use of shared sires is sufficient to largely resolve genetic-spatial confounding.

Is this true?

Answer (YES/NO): NO